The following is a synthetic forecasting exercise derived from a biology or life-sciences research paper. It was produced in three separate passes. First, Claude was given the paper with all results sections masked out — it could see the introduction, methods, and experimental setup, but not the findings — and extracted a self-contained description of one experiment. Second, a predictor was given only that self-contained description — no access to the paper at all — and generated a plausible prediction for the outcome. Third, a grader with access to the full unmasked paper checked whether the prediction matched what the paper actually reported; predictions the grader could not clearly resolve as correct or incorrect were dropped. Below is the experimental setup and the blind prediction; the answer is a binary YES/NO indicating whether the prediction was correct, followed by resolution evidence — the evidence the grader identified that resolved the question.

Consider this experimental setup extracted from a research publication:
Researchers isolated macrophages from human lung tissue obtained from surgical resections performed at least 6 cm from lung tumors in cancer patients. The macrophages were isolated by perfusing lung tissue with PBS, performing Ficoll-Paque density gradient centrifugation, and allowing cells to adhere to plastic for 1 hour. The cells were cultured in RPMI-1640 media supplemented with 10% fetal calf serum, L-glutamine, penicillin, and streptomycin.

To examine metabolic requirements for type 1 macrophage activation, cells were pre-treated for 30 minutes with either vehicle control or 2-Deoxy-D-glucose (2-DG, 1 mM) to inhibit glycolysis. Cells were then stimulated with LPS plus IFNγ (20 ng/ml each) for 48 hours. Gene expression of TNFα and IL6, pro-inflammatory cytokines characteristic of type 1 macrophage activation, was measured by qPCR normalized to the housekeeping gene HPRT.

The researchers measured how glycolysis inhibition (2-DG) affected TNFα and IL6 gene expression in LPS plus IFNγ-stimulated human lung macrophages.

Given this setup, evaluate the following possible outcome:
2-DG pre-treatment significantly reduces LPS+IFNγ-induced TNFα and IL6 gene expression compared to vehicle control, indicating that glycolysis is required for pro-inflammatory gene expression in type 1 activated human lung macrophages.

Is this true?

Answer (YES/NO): NO